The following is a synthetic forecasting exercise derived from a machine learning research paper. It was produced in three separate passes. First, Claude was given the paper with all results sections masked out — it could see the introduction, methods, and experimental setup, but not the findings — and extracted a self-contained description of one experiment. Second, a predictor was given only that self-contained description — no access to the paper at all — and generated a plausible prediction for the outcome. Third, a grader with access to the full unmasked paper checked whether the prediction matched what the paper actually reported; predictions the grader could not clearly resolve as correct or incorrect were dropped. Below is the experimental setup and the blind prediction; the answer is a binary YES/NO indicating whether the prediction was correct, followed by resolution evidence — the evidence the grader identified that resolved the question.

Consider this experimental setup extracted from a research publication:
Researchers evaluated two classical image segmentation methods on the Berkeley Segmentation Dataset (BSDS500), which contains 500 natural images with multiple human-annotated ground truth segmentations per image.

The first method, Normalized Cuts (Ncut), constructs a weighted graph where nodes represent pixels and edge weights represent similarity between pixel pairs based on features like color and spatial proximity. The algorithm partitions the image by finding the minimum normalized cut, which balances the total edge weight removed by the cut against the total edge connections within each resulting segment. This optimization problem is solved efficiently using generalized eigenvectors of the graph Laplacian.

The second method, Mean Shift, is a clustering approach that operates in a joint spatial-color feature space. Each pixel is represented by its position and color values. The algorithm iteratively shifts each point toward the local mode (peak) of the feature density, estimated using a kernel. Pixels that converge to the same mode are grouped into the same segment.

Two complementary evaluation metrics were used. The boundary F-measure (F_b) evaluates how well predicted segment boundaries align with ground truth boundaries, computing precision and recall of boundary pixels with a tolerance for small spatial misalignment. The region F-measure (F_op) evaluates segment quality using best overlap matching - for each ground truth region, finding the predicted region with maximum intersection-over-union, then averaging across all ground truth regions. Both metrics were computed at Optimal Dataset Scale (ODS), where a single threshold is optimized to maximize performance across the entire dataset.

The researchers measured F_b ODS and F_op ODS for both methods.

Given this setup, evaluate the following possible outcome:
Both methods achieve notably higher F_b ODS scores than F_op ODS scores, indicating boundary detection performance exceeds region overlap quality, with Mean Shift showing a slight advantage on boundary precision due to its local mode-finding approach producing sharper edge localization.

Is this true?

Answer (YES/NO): NO